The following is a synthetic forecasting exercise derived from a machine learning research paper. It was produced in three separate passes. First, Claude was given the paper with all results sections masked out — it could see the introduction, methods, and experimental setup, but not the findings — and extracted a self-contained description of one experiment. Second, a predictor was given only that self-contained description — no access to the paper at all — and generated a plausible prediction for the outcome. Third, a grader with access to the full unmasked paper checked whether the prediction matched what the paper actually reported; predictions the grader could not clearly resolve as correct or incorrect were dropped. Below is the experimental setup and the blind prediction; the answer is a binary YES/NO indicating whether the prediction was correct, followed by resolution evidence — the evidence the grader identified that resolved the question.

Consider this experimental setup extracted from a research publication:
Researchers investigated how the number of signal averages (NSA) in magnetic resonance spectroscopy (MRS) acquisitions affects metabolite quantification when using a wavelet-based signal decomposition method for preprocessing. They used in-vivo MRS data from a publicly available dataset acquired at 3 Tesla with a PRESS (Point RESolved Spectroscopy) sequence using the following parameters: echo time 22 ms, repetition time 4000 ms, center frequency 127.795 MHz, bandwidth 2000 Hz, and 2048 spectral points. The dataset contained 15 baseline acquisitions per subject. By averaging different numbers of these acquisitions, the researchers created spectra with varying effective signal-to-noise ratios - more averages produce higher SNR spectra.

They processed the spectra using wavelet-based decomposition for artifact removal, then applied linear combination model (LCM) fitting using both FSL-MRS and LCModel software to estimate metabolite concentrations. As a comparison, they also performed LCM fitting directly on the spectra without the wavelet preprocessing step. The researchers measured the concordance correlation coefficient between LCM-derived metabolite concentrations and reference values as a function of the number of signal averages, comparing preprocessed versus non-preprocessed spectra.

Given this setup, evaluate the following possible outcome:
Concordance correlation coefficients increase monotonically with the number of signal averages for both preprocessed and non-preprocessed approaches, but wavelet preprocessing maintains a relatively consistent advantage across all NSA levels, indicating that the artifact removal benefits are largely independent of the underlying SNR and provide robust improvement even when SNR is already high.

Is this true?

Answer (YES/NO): NO